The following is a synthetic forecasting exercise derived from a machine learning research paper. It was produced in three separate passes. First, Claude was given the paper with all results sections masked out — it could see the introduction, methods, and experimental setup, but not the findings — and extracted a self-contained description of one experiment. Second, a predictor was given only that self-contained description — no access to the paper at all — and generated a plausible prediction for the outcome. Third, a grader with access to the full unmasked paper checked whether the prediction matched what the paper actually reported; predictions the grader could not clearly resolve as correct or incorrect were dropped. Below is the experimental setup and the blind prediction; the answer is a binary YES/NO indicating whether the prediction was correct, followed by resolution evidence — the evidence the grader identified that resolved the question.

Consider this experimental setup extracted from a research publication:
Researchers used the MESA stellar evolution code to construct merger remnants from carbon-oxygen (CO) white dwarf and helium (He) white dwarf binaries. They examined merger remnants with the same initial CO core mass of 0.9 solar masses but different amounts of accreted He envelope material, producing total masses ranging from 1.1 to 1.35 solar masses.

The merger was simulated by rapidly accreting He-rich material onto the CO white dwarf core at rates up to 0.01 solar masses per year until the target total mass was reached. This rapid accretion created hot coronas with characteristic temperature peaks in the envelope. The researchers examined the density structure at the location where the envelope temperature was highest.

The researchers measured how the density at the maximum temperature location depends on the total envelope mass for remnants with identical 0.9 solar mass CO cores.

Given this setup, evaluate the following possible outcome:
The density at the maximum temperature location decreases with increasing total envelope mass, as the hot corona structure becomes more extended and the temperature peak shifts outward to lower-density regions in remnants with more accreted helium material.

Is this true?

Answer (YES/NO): NO